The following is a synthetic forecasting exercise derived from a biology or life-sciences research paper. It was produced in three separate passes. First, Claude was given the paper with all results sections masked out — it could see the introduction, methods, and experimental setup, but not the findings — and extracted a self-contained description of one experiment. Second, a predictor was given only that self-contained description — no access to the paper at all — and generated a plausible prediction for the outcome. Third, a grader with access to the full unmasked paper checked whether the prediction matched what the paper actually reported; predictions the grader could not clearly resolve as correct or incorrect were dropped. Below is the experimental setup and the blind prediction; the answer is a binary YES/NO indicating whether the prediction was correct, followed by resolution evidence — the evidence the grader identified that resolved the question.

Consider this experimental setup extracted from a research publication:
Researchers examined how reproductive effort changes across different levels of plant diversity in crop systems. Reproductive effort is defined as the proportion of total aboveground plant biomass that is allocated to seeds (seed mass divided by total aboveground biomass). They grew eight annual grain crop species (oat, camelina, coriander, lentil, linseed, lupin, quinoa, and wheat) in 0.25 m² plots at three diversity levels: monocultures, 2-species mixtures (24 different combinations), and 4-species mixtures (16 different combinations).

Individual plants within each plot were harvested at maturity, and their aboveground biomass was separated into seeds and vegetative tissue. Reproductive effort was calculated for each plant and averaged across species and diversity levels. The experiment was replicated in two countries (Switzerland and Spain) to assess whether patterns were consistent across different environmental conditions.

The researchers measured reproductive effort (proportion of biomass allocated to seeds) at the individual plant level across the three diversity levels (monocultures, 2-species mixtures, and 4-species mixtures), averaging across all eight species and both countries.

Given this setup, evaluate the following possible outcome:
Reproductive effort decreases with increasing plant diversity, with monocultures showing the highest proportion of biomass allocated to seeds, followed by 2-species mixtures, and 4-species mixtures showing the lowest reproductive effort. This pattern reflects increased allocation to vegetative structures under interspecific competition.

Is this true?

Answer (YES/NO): YES